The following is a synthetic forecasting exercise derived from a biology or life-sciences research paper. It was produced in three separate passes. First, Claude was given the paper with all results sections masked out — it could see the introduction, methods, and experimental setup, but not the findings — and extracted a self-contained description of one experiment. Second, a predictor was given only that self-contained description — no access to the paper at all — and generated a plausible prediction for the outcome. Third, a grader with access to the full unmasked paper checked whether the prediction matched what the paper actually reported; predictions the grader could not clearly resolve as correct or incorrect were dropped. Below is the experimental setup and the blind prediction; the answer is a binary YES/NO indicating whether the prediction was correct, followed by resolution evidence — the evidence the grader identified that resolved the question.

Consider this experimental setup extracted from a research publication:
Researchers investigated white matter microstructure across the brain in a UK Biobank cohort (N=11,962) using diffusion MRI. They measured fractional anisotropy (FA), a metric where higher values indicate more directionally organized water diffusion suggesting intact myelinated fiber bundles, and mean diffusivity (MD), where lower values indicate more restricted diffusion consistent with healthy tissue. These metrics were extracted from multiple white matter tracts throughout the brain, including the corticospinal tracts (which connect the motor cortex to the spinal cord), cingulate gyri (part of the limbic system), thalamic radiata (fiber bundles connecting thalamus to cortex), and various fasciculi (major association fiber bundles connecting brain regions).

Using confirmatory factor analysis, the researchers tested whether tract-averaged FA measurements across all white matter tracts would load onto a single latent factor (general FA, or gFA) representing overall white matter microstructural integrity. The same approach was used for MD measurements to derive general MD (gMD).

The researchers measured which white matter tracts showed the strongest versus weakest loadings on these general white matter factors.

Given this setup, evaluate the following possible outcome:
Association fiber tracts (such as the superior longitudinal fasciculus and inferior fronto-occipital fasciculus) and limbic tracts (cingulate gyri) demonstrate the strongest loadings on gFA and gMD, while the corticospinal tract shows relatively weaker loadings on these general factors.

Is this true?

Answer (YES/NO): NO